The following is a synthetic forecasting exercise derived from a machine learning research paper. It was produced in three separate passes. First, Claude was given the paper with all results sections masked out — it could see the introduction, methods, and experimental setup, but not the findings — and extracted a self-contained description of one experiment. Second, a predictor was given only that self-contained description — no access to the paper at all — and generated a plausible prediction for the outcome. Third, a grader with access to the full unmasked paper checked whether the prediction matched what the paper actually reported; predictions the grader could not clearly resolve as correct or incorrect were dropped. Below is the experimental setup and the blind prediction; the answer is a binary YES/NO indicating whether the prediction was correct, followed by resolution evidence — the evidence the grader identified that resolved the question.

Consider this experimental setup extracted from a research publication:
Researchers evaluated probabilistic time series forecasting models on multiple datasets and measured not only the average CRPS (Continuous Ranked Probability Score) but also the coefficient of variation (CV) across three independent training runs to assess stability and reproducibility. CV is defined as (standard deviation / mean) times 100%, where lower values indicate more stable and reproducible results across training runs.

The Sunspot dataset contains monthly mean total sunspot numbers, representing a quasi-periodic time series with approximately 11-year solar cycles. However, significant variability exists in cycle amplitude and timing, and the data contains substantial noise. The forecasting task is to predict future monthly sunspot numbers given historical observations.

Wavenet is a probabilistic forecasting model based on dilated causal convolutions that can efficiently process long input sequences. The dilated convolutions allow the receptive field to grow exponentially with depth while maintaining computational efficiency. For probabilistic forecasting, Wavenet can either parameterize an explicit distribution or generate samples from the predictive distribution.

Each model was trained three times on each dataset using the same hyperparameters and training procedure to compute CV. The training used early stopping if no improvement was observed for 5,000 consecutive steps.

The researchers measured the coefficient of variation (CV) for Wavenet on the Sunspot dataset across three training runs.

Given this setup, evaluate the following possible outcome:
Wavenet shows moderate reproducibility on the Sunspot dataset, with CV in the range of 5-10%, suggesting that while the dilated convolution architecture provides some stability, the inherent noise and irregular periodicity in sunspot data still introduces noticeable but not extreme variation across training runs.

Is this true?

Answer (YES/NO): NO